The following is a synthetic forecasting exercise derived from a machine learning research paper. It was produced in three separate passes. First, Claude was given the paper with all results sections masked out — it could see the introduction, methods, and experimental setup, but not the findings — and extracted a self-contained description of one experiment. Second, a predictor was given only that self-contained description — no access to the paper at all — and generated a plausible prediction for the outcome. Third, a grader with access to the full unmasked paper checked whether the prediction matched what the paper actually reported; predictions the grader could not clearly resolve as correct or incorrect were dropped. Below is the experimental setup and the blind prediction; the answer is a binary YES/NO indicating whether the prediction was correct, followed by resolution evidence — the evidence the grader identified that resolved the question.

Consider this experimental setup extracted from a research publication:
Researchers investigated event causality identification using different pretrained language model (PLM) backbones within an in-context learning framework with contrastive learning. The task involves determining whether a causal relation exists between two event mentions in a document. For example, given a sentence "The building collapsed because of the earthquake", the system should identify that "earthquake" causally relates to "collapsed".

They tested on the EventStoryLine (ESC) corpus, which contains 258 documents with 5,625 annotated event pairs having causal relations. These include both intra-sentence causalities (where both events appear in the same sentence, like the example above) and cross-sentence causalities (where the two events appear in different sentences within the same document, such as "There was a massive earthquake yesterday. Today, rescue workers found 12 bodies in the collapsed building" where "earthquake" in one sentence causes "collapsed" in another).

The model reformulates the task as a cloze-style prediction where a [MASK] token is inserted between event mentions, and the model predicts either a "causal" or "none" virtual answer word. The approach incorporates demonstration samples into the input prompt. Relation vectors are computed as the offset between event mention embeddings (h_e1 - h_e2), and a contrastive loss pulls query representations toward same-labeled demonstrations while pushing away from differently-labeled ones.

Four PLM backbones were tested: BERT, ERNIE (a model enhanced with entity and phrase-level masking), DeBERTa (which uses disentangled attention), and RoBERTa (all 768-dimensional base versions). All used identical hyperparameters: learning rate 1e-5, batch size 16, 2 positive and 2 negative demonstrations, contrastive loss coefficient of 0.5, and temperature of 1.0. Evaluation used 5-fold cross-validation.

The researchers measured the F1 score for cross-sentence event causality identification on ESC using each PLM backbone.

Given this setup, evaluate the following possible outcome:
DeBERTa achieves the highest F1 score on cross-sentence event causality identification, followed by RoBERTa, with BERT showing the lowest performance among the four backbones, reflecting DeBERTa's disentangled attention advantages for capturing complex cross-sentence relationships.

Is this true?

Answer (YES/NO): NO